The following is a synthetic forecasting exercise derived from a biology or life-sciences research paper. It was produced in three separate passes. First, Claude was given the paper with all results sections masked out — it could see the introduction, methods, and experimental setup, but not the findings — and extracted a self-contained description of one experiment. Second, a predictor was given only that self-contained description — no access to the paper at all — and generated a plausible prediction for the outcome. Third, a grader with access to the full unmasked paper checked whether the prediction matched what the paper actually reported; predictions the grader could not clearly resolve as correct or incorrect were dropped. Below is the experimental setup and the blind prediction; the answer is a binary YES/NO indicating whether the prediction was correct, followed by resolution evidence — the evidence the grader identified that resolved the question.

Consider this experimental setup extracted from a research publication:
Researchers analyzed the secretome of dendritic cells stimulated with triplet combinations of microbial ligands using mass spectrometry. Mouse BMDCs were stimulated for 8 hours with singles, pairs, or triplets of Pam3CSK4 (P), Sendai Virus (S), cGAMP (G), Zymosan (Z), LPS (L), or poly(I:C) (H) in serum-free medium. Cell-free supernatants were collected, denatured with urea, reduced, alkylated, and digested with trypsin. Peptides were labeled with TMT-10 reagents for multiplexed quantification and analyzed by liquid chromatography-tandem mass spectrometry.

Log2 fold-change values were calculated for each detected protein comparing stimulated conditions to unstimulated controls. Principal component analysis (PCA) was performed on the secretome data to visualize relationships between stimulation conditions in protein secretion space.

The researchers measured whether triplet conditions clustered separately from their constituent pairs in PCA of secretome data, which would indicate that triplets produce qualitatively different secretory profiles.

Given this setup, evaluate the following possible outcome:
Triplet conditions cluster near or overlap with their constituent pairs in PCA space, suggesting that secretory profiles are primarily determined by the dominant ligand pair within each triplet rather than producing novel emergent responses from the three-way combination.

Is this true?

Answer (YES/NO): NO